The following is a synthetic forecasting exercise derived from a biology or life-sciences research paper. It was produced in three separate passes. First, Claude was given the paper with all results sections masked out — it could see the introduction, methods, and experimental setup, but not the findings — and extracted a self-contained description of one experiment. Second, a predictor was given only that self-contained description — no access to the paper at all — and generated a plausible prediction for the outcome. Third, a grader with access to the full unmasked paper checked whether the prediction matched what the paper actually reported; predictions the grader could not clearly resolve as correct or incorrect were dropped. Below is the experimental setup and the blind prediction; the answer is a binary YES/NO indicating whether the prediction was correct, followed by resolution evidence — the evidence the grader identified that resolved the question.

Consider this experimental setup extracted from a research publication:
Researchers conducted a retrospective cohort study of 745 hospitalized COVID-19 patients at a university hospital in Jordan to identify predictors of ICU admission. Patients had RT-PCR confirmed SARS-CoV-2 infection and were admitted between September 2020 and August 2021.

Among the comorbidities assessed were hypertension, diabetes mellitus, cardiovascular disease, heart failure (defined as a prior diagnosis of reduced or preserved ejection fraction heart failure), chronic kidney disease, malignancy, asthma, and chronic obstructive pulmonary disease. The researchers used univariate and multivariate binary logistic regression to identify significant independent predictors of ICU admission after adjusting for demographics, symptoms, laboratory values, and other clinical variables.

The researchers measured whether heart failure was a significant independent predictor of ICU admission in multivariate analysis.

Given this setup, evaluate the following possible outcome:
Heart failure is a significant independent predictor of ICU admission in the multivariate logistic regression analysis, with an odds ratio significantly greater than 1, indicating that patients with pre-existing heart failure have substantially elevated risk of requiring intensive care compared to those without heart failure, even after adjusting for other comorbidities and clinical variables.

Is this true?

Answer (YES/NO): YES